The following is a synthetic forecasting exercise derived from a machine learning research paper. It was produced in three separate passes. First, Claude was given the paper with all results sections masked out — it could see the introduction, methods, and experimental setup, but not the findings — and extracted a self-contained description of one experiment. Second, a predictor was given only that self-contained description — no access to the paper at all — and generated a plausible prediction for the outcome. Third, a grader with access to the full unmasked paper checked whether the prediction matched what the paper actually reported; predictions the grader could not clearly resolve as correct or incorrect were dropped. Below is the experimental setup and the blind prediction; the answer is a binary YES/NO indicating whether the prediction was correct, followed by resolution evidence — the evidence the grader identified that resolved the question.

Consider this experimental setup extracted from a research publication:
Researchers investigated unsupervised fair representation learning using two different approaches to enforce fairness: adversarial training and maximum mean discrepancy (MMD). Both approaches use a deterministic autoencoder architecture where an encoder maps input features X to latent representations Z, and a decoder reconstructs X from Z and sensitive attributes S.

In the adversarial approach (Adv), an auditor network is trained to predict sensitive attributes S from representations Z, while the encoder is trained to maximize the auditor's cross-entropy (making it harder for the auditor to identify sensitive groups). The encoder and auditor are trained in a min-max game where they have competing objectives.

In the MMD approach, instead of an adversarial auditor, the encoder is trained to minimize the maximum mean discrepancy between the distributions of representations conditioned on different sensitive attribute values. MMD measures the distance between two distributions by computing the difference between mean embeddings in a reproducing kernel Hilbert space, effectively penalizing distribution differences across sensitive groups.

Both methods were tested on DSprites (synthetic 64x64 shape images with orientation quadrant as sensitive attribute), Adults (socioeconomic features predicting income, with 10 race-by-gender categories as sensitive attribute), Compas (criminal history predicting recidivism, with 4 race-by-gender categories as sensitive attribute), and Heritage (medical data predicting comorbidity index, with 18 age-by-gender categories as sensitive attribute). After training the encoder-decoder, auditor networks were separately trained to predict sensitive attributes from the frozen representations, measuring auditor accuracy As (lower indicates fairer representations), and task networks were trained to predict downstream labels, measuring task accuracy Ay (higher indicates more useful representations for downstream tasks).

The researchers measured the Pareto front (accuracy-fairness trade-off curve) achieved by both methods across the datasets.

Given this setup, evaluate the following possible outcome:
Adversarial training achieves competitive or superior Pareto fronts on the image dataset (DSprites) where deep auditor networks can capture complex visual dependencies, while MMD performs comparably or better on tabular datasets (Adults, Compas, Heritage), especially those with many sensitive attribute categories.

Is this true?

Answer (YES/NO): NO